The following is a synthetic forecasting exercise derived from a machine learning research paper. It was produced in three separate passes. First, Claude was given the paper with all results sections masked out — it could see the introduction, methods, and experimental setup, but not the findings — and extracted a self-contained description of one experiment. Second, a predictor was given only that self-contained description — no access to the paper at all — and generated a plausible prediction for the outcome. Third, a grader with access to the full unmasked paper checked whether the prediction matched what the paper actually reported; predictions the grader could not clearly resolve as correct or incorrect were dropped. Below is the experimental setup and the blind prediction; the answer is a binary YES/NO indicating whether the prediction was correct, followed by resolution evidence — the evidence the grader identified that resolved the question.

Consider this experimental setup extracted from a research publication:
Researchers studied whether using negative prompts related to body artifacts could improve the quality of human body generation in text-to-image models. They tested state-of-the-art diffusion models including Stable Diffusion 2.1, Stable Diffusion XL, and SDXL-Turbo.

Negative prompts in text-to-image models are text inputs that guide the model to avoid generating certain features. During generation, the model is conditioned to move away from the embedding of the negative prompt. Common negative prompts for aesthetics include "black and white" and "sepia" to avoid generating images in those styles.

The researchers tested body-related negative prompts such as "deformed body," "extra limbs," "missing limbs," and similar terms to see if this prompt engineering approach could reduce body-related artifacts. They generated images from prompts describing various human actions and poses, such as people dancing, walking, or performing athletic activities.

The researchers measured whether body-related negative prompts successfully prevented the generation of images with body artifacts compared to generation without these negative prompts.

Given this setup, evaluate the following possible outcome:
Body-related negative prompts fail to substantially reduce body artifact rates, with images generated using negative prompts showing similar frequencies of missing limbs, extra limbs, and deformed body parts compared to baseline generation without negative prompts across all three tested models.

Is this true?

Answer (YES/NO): YES